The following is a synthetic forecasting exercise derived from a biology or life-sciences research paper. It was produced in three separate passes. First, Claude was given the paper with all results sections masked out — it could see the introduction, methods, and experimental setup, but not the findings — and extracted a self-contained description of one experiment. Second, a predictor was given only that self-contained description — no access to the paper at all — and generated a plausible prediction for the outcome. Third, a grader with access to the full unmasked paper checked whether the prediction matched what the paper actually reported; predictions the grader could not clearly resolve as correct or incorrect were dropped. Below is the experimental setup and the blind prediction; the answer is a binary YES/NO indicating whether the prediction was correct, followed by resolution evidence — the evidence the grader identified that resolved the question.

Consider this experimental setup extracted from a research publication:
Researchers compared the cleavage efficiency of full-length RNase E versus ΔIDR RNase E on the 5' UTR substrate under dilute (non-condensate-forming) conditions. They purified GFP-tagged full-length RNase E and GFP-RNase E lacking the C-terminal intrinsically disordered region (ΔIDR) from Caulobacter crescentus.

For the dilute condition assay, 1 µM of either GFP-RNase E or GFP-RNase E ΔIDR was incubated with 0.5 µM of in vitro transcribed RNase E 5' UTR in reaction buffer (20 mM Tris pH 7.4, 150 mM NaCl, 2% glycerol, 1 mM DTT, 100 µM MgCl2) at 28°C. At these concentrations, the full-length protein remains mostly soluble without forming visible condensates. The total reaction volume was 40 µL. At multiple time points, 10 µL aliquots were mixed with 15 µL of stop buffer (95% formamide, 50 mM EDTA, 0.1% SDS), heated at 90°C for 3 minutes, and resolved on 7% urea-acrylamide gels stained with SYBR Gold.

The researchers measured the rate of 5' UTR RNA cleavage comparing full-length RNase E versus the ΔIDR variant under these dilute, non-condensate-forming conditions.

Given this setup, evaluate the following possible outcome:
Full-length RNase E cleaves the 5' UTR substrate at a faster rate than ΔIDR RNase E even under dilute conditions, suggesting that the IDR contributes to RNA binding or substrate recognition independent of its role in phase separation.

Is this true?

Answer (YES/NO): YES